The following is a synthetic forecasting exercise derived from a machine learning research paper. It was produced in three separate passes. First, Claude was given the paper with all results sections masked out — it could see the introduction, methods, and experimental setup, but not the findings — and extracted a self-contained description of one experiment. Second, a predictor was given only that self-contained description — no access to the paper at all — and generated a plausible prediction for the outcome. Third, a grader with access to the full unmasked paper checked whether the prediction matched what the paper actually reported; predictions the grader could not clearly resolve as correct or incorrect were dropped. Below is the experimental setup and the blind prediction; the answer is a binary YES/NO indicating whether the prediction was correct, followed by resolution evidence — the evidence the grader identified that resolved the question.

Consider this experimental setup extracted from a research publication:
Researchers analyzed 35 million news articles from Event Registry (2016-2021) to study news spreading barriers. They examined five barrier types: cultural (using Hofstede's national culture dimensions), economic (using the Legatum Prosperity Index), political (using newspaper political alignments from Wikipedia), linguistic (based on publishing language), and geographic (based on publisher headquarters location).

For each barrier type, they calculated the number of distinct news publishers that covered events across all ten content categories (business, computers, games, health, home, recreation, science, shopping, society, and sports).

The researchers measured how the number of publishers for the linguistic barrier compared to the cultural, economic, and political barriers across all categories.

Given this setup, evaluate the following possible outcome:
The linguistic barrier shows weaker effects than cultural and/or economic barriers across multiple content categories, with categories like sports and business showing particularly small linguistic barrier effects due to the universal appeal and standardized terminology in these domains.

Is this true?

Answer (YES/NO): NO